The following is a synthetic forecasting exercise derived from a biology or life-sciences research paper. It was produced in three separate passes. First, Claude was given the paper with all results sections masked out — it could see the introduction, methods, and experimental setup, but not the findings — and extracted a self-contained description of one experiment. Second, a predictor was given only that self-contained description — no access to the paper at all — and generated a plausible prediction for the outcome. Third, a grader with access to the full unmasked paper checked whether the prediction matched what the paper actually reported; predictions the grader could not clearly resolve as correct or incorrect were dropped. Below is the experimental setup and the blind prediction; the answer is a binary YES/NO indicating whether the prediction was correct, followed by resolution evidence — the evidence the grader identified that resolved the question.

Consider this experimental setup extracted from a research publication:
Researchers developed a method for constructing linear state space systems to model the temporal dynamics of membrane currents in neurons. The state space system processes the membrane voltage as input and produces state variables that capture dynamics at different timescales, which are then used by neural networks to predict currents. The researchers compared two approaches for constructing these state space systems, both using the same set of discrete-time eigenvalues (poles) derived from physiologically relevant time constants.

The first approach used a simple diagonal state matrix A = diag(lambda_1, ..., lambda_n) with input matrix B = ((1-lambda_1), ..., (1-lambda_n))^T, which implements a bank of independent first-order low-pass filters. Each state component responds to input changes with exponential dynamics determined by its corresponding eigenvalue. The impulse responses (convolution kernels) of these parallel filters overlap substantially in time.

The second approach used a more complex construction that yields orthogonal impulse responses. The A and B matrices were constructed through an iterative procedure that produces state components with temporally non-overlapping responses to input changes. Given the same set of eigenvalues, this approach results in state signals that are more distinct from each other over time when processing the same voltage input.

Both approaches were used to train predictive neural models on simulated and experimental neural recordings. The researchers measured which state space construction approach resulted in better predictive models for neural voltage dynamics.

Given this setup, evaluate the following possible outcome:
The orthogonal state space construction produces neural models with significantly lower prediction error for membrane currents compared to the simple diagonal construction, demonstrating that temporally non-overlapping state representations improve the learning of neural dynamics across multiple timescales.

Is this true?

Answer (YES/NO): YES